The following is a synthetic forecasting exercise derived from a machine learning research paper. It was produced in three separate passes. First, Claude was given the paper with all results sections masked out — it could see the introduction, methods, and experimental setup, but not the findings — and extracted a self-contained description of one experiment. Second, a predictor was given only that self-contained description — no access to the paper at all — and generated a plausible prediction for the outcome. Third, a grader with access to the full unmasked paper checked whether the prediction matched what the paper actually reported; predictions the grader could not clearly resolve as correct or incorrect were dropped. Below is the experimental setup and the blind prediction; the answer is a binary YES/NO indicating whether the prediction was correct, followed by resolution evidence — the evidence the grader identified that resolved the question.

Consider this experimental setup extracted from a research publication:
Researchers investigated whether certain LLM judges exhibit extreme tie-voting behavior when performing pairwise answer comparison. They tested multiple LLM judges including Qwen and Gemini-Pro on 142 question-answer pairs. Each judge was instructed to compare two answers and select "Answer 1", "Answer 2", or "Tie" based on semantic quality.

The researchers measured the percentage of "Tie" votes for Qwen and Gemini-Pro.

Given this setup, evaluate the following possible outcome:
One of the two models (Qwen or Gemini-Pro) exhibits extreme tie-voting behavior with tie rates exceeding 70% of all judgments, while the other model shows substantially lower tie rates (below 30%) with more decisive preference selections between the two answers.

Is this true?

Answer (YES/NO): NO